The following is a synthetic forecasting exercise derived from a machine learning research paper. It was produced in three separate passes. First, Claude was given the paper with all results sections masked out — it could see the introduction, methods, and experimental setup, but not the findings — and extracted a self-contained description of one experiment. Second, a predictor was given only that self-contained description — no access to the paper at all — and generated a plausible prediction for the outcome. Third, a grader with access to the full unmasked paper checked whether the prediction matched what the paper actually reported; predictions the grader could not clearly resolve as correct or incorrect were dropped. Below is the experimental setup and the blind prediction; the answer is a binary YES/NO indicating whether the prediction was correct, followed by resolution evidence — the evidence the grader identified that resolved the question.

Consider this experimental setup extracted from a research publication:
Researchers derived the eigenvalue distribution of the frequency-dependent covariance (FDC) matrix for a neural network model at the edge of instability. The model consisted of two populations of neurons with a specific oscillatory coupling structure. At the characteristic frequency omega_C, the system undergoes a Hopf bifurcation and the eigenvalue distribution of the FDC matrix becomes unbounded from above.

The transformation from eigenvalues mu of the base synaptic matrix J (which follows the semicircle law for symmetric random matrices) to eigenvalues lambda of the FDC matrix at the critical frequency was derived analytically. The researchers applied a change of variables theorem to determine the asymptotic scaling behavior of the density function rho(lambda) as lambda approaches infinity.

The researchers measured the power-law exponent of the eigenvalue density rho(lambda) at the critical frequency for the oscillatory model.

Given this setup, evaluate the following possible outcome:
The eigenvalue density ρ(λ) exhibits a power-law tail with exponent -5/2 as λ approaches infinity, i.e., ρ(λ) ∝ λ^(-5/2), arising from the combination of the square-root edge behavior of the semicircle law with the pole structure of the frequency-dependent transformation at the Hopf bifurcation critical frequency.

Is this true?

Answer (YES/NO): NO